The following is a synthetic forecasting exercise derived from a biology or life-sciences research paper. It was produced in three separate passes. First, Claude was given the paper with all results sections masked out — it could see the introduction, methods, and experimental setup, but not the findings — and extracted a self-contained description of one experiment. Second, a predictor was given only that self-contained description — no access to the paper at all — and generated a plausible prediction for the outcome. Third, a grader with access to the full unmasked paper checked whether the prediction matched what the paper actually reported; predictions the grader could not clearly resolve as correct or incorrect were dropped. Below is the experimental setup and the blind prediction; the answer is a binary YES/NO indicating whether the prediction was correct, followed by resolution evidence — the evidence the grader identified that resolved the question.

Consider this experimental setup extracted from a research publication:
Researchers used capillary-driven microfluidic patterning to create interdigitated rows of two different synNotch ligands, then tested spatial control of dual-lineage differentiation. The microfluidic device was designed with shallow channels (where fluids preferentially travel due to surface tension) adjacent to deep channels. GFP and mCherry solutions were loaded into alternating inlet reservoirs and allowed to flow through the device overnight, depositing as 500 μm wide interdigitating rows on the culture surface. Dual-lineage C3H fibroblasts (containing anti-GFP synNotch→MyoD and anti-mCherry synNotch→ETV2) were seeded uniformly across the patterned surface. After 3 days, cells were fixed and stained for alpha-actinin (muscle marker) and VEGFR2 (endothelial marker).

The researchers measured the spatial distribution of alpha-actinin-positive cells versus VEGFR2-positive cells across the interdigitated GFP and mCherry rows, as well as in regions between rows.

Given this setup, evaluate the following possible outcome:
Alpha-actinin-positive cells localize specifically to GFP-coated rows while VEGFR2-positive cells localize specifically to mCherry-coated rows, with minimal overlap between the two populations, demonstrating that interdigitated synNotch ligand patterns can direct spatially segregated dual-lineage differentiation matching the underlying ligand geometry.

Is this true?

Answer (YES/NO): YES